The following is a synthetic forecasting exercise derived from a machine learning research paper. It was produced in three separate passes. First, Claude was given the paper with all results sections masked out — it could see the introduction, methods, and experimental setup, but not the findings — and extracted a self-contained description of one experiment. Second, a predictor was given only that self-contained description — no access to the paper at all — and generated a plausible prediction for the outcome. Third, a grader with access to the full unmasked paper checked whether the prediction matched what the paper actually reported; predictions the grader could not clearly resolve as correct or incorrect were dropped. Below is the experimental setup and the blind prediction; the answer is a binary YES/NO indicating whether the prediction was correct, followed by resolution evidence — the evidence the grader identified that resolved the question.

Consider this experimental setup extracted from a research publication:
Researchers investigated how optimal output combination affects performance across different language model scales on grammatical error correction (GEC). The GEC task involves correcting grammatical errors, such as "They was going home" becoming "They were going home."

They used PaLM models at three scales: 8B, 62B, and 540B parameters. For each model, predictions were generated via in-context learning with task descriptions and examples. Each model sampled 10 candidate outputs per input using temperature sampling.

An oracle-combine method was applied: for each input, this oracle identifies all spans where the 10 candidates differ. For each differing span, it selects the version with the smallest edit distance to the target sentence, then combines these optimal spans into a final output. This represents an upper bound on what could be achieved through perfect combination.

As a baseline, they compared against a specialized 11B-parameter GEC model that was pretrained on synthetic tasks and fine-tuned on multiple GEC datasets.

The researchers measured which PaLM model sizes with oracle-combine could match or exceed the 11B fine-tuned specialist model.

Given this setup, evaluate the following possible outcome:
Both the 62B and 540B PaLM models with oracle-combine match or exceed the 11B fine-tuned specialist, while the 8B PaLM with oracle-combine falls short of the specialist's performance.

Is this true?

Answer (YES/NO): NO